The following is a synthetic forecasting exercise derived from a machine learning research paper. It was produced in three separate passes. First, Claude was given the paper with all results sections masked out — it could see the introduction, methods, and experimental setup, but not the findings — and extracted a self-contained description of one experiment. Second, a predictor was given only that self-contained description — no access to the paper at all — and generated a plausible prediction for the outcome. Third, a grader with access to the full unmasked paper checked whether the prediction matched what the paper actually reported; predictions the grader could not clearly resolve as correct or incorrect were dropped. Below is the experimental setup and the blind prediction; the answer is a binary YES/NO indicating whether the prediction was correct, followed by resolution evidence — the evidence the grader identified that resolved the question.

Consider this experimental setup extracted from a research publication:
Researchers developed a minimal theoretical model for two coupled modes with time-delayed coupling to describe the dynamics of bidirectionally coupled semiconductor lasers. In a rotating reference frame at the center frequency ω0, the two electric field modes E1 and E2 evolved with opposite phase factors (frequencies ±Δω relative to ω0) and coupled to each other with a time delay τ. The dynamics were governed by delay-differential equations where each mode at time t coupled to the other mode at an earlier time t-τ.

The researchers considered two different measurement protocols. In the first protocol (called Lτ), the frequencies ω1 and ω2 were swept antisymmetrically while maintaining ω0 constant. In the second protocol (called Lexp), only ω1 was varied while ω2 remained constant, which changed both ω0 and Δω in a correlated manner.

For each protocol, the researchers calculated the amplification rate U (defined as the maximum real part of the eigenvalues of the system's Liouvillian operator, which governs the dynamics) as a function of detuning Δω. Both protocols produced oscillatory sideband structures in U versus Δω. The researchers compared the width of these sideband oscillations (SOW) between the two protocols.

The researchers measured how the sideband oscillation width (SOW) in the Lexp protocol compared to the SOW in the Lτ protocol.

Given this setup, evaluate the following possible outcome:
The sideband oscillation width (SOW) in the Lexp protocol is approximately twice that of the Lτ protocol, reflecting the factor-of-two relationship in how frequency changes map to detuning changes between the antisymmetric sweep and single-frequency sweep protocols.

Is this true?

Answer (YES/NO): NO